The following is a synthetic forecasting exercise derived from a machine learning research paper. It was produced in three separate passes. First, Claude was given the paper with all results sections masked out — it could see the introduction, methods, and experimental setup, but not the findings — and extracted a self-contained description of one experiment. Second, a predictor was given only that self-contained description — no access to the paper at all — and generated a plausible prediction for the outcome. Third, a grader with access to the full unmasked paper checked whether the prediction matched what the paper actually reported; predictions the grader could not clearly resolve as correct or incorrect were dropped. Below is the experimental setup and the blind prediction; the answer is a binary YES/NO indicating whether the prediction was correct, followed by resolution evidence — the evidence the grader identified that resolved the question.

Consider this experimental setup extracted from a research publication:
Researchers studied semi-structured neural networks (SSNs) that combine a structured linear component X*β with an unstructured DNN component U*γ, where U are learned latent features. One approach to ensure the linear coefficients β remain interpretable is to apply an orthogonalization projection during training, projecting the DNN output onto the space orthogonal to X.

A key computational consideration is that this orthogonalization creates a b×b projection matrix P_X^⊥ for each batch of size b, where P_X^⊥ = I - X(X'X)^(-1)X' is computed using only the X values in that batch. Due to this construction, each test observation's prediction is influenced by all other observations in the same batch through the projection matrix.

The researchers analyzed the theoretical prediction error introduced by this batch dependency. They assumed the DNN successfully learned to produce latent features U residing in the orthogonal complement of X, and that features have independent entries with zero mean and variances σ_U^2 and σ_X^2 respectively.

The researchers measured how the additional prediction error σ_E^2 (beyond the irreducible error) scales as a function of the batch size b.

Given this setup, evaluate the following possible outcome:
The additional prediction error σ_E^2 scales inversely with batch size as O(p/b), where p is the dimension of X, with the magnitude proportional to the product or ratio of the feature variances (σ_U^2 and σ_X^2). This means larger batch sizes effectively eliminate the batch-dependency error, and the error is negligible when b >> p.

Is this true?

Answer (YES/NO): NO